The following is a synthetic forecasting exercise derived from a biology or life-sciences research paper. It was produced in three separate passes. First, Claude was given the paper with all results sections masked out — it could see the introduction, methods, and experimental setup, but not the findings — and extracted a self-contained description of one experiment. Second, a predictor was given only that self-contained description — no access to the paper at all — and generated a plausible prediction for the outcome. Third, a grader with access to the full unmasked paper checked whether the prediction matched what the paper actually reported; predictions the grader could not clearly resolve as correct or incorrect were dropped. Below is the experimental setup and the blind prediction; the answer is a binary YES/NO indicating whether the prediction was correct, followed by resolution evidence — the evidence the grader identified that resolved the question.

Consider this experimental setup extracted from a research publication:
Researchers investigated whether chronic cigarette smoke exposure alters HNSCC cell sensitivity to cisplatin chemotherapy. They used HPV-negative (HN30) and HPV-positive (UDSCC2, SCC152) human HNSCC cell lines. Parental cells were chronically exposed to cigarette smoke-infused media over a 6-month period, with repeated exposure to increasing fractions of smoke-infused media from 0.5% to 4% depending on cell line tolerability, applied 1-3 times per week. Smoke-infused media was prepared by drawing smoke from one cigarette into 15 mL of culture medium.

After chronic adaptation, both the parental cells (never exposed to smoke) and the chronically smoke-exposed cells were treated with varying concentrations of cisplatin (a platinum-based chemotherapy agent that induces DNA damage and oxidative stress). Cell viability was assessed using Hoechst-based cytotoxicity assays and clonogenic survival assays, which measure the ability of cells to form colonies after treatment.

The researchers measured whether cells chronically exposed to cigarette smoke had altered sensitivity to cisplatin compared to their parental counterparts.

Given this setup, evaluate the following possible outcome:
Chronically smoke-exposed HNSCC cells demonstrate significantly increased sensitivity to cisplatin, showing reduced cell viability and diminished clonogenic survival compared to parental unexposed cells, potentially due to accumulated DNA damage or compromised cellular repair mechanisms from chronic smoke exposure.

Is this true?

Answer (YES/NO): NO